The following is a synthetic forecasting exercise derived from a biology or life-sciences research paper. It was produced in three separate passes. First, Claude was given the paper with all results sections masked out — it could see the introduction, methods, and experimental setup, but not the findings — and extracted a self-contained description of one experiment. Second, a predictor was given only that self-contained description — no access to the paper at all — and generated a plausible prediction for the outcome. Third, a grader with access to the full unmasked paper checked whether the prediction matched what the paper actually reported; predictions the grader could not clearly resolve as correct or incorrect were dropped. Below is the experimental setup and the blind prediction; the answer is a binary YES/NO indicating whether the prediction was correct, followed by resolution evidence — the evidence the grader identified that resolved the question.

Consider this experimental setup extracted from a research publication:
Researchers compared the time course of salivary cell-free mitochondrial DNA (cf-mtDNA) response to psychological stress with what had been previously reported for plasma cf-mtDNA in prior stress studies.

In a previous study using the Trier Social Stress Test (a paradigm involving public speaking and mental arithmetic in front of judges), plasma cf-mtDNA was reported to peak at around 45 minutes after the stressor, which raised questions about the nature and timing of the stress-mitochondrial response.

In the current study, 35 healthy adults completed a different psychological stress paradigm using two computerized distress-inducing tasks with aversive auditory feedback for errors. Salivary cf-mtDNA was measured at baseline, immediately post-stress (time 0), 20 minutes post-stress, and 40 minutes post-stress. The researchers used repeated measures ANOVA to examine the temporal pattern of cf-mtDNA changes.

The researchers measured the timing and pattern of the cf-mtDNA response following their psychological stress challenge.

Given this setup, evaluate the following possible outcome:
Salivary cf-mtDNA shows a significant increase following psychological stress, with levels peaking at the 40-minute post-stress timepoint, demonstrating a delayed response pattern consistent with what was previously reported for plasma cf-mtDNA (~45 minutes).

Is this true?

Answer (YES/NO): NO